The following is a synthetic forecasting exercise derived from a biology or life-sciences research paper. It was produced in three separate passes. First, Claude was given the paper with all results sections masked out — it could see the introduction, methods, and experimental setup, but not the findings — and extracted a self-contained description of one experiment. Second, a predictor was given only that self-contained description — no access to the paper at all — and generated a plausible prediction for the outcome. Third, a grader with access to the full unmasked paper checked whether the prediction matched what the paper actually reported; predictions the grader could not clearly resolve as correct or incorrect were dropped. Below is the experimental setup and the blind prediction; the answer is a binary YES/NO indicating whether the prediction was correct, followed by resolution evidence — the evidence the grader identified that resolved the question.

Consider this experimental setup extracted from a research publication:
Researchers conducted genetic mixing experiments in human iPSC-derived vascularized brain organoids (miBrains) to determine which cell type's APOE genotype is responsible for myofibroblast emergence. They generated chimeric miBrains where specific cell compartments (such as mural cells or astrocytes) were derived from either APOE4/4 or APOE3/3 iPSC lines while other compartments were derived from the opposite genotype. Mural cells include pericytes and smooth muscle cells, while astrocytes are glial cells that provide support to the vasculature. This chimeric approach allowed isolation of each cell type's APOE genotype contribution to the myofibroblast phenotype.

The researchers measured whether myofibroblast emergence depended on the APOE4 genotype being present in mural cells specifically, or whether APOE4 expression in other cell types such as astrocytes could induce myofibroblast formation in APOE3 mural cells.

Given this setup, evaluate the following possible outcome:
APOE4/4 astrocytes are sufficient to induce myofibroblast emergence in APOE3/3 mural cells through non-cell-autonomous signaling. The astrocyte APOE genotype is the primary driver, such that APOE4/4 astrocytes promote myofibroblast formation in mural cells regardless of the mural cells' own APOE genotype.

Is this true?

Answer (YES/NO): NO